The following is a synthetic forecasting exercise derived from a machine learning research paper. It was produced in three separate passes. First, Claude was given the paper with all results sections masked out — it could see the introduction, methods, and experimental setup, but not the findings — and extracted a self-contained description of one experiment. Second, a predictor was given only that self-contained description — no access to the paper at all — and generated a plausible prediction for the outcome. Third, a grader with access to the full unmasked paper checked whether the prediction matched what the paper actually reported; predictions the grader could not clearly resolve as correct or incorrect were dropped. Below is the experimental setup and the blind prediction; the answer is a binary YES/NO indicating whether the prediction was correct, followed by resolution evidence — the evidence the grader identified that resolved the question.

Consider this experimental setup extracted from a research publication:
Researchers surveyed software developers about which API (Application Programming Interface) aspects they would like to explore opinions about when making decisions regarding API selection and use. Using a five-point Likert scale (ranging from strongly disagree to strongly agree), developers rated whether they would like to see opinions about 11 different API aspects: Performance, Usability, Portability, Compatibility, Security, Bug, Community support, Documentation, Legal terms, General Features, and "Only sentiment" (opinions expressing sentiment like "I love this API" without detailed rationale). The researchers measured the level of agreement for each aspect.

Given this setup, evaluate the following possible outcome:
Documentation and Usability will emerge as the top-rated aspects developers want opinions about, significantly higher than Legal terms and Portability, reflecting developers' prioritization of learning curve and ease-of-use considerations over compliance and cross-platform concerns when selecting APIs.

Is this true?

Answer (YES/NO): YES